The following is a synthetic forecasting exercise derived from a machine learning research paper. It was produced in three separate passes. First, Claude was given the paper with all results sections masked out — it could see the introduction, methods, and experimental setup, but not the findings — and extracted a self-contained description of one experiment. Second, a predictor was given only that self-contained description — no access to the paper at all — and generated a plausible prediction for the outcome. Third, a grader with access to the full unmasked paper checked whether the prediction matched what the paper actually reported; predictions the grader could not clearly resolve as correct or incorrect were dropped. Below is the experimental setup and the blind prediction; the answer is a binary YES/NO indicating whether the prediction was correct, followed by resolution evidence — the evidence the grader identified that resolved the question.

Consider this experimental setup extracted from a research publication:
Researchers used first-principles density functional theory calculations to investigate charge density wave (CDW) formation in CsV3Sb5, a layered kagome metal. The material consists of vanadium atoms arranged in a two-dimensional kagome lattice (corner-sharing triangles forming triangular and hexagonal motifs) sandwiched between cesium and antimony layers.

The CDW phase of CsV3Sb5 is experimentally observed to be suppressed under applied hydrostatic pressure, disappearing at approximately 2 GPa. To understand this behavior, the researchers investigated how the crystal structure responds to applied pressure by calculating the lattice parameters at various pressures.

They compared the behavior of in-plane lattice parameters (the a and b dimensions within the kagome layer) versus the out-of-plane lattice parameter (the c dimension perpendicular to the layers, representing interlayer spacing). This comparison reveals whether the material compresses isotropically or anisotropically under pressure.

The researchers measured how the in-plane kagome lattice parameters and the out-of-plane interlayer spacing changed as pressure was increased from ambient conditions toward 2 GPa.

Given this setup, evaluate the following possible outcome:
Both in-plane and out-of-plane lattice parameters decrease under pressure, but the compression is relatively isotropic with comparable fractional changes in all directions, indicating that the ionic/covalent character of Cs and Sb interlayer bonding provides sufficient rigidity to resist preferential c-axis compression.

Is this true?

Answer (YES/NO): NO